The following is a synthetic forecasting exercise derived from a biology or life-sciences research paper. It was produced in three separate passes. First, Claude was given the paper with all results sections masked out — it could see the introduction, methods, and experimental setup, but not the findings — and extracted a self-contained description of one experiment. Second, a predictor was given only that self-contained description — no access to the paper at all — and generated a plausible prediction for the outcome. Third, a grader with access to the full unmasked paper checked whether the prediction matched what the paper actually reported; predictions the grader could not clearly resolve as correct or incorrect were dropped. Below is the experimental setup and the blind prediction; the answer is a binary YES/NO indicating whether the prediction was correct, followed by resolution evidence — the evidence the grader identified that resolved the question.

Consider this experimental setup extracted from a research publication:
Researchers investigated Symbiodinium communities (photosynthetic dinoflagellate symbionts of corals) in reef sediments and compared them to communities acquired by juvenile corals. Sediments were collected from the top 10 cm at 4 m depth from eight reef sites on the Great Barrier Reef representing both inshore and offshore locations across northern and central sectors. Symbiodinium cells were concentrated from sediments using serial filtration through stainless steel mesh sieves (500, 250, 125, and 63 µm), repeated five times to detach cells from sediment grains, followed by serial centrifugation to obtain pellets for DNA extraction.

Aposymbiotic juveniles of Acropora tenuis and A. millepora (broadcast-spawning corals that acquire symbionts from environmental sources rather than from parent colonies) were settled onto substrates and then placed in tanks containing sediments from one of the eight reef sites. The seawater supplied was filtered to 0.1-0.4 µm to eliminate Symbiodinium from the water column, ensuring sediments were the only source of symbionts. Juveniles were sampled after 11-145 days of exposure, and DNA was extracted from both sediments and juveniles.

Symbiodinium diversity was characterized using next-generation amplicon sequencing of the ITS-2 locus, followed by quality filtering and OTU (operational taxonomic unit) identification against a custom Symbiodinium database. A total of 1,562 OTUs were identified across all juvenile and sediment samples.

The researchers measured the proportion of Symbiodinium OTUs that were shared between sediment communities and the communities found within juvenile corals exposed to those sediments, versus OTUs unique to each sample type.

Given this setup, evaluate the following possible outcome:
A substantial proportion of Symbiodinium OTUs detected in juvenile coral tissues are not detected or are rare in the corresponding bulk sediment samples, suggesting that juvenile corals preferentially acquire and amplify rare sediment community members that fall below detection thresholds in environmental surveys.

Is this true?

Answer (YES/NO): YES